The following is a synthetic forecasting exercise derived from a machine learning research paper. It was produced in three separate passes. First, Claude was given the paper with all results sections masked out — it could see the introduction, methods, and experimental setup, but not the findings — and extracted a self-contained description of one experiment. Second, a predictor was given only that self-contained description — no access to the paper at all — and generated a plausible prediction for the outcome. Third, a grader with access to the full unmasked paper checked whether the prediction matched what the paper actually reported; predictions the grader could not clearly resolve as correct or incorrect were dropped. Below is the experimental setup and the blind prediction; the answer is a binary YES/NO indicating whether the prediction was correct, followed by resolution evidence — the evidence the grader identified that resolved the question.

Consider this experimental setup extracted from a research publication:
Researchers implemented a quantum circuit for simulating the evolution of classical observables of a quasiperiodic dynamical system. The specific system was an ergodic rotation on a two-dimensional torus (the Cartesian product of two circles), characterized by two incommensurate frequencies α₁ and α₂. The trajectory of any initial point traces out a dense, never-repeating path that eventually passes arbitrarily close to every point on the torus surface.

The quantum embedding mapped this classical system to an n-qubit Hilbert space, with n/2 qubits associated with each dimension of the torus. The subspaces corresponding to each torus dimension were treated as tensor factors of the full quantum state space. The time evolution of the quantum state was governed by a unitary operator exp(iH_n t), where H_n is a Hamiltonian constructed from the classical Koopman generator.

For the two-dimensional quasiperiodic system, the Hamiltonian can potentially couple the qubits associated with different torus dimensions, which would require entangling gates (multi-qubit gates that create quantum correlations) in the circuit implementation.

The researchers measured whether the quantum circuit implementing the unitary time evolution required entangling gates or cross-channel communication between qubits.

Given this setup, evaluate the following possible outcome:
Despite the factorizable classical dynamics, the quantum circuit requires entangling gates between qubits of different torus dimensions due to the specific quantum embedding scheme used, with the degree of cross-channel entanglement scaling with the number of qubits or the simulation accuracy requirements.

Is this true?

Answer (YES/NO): NO